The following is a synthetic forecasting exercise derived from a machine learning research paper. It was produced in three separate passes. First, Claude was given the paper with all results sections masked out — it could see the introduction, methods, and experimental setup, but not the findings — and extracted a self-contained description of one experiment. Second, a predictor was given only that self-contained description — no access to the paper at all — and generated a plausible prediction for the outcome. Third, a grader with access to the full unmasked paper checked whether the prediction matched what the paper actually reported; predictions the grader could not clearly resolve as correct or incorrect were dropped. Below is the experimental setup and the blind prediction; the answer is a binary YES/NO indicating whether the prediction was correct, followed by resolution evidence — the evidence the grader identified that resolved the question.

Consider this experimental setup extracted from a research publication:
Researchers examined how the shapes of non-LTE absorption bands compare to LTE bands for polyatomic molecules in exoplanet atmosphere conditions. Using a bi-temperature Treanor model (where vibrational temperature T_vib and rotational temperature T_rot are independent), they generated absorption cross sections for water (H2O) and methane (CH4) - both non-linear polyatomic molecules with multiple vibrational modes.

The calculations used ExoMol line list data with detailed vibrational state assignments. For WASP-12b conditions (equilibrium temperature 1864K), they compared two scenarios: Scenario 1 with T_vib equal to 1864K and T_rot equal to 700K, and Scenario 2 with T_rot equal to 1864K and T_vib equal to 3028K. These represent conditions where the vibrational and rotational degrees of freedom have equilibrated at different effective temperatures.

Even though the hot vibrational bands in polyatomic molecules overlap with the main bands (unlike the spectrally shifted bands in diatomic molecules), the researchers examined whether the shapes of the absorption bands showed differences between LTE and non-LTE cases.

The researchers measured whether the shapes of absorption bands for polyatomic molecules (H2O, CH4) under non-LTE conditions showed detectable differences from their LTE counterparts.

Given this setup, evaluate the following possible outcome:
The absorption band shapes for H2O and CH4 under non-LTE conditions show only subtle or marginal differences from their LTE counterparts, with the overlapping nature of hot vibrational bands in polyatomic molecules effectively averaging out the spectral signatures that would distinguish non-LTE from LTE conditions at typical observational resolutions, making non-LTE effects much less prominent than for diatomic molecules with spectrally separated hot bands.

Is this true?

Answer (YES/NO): NO